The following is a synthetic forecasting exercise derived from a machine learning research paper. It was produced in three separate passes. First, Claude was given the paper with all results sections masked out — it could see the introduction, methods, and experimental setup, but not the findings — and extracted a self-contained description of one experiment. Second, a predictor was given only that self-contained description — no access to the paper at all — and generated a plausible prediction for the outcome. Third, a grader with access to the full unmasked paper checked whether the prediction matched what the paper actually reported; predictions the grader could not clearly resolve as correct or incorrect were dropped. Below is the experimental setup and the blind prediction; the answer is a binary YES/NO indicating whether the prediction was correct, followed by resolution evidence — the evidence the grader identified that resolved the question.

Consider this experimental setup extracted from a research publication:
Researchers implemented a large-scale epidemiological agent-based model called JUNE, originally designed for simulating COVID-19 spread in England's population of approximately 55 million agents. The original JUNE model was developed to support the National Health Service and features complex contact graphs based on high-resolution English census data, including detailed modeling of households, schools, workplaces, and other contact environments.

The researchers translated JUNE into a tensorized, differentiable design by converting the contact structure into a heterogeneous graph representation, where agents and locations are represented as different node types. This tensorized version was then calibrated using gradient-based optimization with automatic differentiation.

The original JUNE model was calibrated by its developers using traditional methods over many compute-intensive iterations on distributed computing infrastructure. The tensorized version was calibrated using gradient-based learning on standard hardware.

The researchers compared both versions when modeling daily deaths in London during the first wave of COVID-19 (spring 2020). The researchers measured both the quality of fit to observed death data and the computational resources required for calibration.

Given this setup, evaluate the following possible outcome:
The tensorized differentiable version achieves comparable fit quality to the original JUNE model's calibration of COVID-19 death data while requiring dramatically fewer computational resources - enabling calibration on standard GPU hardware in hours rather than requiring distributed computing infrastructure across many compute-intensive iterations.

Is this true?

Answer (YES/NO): YES